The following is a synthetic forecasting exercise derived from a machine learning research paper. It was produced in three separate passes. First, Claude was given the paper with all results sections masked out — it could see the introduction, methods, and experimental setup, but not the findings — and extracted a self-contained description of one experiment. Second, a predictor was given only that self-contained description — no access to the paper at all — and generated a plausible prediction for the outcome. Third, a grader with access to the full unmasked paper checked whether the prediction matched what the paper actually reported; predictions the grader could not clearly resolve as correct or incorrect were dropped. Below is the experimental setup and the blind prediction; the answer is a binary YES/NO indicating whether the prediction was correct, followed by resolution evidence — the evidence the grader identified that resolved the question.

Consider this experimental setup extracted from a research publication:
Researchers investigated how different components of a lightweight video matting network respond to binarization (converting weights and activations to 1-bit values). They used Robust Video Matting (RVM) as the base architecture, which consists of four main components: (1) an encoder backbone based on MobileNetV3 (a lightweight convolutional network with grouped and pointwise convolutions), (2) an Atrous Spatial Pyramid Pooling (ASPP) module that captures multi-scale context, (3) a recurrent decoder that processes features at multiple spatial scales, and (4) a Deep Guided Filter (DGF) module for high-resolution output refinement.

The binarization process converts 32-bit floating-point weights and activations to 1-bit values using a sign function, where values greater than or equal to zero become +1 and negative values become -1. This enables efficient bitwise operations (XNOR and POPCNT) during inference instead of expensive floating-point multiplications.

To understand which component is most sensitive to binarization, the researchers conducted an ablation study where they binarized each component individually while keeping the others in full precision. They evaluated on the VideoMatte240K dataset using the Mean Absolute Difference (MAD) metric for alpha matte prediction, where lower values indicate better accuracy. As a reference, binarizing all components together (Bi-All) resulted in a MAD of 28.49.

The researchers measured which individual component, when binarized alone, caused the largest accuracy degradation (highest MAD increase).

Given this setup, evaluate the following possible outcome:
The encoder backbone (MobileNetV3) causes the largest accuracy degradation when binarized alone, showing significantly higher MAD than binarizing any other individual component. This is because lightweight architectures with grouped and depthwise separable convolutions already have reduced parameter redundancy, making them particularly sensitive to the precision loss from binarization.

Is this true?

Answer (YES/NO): YES